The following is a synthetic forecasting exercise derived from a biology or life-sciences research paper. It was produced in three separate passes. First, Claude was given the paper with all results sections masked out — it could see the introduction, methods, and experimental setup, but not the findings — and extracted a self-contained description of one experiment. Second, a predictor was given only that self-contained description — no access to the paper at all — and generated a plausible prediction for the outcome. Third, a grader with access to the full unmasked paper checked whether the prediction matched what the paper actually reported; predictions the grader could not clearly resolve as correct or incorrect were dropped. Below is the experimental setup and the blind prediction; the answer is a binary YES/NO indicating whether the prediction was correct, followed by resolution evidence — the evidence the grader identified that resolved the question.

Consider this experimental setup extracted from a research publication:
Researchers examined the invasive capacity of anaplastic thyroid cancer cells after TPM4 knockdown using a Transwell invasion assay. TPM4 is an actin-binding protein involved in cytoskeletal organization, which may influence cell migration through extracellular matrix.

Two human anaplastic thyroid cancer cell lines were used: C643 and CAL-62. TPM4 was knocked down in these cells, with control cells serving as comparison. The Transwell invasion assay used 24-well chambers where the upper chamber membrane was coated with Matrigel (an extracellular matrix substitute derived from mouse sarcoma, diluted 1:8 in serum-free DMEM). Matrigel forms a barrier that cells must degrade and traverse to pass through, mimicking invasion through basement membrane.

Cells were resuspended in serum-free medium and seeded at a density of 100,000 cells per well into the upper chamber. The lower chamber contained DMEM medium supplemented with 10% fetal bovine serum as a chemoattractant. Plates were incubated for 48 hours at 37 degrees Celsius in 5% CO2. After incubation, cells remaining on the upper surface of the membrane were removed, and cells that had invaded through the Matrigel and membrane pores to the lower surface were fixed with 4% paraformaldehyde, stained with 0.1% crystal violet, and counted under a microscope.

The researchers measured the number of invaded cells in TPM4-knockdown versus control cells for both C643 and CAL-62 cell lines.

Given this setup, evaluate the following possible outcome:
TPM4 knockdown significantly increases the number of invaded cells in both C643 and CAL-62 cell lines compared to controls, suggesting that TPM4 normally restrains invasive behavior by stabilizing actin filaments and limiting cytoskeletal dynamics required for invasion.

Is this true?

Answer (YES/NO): NO